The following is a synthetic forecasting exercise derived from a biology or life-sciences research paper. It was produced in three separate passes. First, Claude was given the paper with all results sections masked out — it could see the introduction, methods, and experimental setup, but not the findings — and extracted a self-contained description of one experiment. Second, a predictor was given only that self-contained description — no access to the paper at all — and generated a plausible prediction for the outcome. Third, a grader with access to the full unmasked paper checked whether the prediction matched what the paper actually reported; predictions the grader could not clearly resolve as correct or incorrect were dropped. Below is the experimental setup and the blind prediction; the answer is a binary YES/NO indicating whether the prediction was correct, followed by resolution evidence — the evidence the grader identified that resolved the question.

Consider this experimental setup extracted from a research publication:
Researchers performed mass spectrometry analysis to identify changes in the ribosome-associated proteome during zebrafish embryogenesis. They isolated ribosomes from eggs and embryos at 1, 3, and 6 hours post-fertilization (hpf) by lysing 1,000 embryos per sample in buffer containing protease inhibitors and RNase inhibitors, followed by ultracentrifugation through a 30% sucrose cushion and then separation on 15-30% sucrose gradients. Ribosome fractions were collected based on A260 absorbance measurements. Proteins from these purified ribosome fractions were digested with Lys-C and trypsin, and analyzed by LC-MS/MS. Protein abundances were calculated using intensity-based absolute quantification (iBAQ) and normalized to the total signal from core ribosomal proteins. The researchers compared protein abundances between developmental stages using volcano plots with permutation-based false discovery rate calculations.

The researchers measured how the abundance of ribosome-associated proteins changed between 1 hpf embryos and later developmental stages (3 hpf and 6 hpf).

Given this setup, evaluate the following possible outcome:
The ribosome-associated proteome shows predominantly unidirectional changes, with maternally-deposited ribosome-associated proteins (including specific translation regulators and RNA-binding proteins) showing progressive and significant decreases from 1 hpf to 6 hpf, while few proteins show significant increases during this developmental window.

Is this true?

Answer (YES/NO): YES